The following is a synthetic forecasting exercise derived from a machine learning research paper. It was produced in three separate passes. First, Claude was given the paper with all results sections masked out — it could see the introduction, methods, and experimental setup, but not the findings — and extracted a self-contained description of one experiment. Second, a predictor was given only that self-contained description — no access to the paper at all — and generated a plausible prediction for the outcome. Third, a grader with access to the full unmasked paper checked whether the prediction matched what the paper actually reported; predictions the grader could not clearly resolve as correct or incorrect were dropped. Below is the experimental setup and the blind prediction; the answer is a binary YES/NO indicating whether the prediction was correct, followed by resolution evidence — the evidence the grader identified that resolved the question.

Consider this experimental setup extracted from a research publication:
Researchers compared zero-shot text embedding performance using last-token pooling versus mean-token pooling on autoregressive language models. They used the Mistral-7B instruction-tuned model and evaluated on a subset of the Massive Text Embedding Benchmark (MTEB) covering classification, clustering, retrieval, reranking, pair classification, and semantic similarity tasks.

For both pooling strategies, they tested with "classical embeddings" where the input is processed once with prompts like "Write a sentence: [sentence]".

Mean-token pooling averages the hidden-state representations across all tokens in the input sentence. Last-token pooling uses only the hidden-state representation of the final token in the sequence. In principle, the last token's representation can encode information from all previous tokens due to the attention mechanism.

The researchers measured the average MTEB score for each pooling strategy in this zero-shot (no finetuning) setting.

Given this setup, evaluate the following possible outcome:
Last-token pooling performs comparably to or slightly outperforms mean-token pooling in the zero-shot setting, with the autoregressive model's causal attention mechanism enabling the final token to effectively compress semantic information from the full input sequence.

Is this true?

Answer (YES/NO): NO